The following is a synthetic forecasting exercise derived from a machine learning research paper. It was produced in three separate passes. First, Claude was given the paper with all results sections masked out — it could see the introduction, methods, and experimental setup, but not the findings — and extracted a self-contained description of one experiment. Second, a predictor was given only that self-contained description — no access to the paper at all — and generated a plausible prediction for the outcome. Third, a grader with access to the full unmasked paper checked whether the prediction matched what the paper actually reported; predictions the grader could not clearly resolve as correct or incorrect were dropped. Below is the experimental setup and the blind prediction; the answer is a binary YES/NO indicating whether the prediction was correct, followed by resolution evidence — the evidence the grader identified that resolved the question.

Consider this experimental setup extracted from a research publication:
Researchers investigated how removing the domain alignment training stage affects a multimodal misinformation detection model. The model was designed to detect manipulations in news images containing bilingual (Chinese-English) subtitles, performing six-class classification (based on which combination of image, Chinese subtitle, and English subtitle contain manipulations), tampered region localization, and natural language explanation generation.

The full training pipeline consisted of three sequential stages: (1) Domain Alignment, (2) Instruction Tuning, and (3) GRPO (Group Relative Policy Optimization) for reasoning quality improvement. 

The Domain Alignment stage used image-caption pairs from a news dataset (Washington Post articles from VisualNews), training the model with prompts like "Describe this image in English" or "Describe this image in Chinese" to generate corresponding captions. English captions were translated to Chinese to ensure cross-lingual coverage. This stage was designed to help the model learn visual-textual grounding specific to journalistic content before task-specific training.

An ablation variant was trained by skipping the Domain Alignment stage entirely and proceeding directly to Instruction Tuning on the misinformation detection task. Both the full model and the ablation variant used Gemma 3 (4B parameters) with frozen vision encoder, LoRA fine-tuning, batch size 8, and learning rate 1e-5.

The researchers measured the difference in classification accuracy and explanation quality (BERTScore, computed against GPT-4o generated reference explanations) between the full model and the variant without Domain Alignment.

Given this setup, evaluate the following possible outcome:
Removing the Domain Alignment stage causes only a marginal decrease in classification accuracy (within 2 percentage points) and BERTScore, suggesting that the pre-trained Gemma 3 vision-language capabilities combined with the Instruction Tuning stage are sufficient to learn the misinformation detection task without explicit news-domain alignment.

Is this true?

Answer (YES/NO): NO